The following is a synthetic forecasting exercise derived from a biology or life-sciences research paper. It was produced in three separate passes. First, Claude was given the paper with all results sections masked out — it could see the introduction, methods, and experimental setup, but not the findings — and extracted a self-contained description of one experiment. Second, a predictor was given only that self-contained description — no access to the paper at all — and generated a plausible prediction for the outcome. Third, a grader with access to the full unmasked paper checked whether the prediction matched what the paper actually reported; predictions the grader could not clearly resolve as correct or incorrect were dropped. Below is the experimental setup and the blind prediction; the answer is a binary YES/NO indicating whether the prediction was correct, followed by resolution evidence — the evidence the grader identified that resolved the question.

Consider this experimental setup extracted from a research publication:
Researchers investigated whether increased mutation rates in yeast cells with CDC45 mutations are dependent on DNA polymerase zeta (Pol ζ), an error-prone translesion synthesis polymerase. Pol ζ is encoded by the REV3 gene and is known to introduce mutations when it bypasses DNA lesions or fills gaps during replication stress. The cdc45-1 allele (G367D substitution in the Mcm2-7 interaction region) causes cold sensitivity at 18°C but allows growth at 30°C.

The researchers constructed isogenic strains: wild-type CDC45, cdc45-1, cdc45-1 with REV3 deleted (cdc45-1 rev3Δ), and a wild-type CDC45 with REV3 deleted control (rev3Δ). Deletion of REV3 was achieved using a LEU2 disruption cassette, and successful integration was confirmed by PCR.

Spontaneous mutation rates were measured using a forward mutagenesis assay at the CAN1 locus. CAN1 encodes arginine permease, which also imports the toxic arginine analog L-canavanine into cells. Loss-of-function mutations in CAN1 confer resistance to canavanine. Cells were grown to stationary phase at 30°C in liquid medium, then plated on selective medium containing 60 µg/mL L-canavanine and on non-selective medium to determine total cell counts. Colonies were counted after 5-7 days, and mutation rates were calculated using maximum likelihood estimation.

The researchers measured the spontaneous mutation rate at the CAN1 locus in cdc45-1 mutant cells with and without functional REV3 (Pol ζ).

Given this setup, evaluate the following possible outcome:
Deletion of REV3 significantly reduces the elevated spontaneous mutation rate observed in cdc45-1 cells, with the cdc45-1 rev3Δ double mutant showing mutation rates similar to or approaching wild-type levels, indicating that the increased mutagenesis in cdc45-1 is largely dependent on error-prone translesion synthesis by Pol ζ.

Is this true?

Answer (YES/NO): NO